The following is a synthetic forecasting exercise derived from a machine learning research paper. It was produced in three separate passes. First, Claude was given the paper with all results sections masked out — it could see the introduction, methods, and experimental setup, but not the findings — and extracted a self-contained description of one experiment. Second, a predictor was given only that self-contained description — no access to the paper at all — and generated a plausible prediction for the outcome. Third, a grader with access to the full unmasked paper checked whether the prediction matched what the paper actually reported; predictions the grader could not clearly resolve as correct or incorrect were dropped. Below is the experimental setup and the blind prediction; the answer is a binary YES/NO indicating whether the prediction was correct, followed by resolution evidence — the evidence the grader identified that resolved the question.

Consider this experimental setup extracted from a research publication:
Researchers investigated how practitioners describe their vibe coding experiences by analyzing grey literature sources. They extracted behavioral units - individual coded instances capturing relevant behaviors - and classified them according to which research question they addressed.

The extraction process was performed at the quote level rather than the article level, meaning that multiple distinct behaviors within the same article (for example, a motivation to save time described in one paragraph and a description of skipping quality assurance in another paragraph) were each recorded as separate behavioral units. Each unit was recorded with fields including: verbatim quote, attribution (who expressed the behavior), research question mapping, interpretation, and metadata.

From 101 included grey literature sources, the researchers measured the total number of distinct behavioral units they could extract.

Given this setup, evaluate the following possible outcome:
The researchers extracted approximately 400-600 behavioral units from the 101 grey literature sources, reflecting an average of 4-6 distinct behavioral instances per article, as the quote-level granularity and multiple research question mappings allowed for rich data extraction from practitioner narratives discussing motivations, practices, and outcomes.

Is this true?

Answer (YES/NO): YES